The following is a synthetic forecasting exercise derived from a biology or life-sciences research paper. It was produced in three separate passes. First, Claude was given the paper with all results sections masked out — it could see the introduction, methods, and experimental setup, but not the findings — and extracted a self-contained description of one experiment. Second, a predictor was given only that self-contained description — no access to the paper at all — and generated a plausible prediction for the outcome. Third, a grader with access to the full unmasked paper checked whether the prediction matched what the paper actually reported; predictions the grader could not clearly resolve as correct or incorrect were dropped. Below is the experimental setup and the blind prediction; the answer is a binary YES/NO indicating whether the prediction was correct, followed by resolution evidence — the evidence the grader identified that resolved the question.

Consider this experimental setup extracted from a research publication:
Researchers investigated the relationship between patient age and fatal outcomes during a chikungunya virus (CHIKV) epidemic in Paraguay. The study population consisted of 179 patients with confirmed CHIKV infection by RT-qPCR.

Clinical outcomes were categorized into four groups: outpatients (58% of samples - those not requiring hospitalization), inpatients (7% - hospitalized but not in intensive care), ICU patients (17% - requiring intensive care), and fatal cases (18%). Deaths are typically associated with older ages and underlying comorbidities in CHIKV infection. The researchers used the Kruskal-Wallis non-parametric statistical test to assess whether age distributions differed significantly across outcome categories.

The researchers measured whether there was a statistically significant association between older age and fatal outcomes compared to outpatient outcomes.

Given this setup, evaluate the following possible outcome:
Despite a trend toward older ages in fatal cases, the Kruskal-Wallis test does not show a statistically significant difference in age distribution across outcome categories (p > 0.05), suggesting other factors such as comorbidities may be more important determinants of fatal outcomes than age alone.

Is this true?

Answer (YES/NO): NO